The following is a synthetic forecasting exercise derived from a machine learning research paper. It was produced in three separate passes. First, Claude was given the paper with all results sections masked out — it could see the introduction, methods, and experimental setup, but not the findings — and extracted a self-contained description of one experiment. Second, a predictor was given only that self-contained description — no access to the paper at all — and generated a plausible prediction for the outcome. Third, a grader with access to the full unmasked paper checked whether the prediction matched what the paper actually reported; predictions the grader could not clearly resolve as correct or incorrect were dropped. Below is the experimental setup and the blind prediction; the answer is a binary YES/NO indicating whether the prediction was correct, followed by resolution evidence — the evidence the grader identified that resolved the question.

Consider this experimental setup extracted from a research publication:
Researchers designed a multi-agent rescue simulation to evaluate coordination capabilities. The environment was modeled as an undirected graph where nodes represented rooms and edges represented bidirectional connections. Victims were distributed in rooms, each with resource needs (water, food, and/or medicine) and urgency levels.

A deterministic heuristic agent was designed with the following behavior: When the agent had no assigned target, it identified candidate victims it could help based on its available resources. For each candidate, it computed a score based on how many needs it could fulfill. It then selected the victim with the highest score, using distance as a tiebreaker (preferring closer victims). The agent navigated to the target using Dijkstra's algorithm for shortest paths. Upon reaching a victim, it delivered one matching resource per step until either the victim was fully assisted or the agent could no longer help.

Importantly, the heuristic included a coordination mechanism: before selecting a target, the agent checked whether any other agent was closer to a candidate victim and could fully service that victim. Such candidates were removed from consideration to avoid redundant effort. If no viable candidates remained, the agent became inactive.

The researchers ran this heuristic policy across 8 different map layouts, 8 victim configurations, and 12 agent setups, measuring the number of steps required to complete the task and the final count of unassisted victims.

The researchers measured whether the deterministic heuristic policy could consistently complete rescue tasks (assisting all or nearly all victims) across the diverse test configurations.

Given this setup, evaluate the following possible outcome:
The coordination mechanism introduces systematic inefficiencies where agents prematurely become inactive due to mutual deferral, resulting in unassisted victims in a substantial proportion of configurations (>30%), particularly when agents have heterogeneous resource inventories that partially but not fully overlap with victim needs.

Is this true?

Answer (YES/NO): NO